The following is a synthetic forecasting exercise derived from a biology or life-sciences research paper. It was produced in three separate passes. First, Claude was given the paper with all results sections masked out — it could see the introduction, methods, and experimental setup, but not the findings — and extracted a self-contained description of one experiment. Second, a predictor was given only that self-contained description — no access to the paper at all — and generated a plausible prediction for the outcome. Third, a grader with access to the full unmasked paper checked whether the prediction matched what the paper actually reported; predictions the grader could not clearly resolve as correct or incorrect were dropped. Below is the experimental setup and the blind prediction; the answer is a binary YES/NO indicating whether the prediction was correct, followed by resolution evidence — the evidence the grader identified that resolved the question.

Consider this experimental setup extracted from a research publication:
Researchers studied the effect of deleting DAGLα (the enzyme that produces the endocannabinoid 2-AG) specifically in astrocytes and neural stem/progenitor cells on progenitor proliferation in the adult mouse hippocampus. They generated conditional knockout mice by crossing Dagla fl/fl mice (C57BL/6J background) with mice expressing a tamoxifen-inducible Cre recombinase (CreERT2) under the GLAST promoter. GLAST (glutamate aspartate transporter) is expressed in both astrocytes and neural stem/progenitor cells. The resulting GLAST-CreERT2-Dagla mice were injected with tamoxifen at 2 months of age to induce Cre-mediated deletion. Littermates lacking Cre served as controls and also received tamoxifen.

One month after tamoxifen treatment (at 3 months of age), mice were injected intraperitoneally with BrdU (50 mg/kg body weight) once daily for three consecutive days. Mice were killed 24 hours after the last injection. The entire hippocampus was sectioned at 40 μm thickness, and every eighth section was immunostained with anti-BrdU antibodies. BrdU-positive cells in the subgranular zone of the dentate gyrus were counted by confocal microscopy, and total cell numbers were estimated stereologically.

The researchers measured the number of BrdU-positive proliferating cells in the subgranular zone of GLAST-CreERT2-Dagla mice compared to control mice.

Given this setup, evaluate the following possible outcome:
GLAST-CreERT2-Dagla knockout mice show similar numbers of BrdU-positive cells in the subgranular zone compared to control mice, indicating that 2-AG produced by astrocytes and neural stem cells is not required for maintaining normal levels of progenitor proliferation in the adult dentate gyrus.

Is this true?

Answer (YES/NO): NO